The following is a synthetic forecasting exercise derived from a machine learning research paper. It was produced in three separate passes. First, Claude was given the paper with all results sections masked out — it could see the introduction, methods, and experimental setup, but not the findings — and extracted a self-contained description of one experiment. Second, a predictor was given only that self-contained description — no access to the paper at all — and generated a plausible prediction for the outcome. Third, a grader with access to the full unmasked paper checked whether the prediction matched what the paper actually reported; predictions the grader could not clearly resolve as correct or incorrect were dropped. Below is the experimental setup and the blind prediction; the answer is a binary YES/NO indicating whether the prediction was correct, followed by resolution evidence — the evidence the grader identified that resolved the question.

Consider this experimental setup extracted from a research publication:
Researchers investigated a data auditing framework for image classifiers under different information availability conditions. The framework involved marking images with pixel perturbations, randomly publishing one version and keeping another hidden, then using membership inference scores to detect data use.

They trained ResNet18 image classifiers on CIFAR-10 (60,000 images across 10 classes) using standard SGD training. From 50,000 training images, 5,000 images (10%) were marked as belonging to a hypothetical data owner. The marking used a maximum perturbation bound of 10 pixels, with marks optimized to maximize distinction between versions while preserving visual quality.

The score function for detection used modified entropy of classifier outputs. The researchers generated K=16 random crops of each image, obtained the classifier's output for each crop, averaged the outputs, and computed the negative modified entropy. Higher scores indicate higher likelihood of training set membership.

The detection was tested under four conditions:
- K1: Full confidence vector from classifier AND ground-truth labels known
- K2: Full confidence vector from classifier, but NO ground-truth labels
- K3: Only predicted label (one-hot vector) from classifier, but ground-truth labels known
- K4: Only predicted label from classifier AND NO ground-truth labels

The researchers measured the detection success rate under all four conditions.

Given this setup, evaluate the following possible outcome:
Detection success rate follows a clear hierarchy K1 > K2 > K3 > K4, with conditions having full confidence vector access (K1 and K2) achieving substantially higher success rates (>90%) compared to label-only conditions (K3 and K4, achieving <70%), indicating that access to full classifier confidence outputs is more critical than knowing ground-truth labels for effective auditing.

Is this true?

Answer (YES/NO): NO